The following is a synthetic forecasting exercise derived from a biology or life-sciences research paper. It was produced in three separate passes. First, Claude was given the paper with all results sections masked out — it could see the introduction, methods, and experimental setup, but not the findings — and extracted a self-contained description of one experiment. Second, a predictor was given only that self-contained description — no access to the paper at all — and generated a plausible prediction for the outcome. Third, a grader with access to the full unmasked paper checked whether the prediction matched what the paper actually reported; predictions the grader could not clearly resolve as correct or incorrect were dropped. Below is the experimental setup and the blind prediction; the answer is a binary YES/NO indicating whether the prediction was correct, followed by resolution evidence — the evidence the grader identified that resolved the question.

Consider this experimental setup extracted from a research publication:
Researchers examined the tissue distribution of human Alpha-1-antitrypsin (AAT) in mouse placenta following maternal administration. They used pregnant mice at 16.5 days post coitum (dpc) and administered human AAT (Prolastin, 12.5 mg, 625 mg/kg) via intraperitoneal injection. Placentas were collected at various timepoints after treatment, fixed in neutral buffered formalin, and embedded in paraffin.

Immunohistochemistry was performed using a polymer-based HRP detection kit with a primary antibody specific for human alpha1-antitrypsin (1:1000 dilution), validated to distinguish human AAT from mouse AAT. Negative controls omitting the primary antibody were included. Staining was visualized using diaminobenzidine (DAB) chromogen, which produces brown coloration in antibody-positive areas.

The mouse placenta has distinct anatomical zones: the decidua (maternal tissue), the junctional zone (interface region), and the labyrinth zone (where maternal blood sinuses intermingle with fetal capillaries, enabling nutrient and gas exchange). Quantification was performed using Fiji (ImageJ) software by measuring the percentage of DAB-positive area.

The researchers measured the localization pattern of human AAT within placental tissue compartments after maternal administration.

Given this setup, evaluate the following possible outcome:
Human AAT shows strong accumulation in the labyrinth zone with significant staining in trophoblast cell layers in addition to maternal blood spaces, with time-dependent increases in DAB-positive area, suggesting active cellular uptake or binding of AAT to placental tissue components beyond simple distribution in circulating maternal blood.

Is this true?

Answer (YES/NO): NO